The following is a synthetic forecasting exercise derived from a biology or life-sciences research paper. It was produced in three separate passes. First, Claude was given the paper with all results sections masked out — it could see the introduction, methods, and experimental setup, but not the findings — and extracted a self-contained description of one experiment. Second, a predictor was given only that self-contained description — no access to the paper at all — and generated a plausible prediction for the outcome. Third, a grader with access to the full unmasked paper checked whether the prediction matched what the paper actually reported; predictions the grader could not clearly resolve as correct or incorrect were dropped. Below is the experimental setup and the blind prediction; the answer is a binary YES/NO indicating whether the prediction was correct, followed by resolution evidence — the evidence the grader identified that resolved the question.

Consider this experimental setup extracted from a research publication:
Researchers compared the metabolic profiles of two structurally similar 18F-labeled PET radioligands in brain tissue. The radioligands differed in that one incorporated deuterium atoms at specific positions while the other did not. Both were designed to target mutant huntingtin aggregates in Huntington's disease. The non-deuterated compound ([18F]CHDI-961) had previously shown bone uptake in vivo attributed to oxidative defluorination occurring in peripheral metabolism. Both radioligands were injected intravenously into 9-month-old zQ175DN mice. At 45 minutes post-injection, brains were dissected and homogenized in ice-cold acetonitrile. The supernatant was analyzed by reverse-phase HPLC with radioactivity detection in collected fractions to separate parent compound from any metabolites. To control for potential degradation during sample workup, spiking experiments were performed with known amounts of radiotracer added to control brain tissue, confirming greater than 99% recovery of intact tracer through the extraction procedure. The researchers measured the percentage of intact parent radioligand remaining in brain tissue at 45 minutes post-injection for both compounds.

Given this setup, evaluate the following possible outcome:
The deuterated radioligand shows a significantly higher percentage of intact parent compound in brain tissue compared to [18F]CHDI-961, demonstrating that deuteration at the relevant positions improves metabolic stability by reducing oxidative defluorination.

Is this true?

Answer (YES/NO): NO